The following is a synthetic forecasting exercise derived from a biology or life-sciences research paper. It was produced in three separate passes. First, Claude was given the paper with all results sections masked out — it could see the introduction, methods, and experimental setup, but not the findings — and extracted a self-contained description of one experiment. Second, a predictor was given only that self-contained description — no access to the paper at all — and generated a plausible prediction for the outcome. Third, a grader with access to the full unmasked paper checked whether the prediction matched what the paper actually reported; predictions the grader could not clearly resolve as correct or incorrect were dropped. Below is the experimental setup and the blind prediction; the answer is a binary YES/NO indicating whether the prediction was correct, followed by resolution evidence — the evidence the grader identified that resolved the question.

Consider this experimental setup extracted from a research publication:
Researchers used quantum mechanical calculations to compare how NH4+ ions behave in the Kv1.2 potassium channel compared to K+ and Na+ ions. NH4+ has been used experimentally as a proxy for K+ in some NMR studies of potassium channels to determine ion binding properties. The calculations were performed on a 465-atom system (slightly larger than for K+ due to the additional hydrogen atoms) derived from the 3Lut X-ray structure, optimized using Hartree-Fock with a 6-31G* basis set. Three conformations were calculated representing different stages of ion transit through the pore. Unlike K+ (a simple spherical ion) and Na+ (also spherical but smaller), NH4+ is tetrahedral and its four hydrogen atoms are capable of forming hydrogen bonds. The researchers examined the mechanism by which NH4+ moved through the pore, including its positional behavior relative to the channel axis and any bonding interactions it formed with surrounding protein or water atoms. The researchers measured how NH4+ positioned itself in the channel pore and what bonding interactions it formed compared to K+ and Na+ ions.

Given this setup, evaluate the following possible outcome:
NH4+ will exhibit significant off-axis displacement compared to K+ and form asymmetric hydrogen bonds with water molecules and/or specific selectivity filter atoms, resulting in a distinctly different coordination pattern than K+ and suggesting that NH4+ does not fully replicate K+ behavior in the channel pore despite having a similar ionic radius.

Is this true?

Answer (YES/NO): NO